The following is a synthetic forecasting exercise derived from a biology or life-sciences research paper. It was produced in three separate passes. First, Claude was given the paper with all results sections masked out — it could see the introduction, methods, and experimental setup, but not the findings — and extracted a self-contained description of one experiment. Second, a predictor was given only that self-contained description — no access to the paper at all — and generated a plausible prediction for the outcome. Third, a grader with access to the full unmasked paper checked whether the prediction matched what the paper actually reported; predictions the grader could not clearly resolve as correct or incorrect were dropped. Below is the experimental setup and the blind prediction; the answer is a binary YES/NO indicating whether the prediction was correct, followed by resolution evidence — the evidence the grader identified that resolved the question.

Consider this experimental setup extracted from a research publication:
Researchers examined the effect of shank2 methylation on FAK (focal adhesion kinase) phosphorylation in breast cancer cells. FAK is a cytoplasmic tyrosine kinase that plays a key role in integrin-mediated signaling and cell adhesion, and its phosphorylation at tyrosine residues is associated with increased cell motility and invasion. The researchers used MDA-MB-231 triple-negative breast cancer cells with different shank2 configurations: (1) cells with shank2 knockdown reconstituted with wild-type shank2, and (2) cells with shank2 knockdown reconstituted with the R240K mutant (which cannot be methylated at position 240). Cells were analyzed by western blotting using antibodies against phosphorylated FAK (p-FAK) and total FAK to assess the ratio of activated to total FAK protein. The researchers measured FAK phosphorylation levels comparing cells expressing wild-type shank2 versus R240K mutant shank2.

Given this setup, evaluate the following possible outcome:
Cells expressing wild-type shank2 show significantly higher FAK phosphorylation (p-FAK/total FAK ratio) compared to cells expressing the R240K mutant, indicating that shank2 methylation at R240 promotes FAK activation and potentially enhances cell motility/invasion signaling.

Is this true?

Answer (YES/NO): YES